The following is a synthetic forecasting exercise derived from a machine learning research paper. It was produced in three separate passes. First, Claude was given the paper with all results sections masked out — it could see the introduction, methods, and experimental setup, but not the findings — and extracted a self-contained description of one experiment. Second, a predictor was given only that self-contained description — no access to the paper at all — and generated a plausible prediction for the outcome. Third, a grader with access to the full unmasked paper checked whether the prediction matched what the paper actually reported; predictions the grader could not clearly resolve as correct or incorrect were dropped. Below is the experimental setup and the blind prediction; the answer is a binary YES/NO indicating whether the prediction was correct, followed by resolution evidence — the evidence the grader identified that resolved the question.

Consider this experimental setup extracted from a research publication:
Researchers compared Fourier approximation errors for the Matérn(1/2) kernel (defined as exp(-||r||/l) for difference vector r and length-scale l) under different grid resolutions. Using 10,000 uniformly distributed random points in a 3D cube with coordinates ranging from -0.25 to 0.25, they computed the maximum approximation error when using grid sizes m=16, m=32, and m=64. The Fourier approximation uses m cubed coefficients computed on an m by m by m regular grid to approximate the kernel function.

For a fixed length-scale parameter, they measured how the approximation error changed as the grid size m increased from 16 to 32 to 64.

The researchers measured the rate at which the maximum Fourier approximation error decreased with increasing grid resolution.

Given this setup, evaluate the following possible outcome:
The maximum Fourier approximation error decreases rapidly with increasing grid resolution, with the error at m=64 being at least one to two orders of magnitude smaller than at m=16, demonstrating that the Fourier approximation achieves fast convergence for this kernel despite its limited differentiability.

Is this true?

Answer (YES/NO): NO